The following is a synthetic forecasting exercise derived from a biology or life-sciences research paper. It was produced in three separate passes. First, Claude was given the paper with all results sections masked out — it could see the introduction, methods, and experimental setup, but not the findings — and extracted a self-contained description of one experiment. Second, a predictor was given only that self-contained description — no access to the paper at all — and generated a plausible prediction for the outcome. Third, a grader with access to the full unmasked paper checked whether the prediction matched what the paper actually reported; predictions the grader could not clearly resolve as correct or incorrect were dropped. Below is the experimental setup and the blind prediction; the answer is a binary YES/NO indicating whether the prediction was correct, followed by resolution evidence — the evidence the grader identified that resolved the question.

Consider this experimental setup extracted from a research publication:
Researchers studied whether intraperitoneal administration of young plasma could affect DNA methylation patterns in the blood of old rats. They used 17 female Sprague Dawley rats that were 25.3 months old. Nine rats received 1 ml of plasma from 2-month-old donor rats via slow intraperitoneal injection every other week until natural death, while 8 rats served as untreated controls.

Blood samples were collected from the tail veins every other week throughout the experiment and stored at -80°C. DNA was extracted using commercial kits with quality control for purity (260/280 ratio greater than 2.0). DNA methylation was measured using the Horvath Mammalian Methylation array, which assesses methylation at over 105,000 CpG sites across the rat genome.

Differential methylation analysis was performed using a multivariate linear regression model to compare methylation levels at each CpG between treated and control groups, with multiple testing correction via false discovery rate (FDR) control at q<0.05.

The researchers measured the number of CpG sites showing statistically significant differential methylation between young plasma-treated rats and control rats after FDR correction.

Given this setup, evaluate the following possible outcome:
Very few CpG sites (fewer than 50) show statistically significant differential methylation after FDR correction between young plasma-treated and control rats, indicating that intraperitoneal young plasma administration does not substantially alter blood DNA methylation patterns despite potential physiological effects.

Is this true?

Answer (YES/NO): NO